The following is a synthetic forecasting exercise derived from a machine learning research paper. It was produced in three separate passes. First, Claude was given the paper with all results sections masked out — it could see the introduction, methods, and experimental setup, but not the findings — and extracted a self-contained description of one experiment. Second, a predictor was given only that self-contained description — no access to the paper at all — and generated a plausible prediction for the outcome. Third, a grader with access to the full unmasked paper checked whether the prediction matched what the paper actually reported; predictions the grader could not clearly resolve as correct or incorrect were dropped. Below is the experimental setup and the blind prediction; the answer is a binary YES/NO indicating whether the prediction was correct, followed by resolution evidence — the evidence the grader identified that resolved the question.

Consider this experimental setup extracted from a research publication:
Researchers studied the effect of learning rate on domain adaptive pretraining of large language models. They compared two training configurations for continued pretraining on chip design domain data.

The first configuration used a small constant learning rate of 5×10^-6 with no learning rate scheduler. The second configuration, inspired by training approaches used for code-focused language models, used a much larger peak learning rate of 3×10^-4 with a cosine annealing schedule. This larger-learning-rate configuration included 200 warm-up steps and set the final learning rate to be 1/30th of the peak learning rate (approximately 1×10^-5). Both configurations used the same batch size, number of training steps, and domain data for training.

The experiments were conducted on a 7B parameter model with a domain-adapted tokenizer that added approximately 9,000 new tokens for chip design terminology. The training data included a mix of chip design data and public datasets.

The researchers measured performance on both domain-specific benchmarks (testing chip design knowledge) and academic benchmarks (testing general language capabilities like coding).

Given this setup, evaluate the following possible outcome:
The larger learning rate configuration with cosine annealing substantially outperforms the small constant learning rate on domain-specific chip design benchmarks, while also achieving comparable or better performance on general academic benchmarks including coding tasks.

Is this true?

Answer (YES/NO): NO